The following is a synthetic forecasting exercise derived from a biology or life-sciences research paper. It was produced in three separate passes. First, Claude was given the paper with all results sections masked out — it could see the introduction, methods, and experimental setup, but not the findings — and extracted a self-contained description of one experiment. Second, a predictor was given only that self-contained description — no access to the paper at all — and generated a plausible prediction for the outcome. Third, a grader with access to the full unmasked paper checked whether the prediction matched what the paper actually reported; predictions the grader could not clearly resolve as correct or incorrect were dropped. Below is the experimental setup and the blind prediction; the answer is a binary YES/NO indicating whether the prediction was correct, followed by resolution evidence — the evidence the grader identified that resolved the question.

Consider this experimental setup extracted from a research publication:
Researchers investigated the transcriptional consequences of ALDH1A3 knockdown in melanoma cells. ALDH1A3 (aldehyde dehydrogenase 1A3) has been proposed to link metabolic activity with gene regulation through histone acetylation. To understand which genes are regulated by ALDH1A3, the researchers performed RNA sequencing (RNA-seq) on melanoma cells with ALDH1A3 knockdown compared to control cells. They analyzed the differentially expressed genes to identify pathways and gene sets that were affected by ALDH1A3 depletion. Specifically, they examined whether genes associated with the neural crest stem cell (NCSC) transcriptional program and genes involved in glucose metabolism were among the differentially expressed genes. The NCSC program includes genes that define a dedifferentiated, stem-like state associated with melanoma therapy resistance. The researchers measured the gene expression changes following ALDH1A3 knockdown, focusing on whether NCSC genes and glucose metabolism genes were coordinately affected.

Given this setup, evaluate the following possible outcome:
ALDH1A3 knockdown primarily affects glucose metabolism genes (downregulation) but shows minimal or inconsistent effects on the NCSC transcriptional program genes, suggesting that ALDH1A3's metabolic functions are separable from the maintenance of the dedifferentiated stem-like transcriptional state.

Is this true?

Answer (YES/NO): NO